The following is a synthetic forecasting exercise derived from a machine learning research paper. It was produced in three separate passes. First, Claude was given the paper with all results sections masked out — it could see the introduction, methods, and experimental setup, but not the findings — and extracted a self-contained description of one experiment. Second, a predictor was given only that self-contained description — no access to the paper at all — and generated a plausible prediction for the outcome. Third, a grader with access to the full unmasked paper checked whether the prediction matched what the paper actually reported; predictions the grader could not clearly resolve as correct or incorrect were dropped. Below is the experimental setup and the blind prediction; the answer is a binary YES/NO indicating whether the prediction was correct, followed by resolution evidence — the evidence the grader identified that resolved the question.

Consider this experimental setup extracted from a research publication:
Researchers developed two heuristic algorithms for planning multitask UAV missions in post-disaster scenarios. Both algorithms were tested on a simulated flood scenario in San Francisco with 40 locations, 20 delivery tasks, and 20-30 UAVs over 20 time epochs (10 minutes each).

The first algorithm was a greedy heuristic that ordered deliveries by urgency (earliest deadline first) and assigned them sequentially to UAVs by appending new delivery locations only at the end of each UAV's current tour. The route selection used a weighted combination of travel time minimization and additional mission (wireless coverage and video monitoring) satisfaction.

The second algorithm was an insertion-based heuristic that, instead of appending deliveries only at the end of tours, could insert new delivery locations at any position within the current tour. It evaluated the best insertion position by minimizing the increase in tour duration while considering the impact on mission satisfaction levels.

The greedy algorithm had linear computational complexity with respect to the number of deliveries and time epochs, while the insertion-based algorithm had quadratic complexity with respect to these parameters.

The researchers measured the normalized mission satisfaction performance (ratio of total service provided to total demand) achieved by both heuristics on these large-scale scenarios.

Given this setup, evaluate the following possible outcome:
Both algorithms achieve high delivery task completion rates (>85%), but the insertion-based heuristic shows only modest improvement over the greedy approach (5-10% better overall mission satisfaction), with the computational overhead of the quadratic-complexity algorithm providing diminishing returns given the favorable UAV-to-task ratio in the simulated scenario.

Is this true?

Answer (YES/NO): NO